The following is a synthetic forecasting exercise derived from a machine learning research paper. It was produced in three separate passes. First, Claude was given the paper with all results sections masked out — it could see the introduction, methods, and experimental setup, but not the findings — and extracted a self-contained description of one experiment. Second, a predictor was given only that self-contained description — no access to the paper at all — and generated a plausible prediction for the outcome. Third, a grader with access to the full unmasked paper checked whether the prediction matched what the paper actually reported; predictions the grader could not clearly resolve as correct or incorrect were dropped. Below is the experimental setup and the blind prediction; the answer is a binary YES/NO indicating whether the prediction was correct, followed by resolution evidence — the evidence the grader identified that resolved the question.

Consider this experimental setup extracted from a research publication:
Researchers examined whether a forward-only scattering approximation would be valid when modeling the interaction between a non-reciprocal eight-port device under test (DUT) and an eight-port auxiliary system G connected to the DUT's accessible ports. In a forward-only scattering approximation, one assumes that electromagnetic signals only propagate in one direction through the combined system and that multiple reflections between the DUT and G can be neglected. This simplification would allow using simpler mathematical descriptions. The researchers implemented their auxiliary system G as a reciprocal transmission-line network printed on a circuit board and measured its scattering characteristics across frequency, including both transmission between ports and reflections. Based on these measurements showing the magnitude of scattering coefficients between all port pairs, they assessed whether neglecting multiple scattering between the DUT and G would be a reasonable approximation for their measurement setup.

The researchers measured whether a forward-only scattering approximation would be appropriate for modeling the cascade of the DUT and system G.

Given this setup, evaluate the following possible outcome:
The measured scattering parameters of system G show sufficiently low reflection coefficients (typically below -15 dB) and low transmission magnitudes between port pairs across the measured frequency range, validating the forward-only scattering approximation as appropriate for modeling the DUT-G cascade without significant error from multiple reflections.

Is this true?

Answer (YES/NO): NO